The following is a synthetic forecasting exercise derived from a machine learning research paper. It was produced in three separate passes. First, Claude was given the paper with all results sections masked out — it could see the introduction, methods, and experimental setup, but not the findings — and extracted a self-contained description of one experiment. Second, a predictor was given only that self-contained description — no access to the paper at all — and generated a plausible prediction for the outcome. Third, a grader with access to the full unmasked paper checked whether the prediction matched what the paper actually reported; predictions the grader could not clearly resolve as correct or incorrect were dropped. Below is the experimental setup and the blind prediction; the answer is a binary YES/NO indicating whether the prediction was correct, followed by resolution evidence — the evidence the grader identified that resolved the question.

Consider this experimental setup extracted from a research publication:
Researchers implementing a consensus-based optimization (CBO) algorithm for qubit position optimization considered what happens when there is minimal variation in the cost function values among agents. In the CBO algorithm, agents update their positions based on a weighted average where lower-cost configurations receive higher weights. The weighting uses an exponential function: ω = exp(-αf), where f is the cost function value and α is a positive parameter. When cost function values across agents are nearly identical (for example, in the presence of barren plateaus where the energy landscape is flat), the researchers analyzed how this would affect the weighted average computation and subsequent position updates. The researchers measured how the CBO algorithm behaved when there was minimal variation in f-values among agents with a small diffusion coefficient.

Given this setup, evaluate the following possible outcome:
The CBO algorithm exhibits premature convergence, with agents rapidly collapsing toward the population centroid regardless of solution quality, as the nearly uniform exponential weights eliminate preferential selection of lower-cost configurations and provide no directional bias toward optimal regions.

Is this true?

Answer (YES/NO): NO